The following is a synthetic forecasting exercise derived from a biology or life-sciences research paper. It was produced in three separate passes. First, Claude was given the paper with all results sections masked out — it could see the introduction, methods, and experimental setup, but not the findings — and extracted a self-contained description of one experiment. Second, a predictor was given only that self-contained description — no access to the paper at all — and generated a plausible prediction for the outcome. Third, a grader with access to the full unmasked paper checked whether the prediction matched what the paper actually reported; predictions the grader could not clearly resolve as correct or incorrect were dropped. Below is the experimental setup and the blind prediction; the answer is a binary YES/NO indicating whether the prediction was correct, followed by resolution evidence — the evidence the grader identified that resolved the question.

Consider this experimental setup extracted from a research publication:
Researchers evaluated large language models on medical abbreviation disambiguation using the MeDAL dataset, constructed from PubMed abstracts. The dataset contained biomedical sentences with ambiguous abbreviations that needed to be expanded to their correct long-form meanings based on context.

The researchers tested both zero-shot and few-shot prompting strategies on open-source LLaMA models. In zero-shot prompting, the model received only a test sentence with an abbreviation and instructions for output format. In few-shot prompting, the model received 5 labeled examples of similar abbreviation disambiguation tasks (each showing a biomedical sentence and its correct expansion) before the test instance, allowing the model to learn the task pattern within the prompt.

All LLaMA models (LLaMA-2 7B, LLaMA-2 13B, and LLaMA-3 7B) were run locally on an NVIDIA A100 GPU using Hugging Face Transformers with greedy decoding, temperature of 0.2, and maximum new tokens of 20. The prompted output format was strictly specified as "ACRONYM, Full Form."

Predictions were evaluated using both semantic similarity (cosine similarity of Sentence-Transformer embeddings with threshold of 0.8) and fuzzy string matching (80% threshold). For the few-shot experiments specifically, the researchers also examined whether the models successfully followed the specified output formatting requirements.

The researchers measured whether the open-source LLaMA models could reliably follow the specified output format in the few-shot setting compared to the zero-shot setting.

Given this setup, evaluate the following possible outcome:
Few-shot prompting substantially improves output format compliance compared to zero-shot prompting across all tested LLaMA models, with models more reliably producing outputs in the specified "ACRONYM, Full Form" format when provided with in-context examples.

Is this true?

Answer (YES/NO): NO